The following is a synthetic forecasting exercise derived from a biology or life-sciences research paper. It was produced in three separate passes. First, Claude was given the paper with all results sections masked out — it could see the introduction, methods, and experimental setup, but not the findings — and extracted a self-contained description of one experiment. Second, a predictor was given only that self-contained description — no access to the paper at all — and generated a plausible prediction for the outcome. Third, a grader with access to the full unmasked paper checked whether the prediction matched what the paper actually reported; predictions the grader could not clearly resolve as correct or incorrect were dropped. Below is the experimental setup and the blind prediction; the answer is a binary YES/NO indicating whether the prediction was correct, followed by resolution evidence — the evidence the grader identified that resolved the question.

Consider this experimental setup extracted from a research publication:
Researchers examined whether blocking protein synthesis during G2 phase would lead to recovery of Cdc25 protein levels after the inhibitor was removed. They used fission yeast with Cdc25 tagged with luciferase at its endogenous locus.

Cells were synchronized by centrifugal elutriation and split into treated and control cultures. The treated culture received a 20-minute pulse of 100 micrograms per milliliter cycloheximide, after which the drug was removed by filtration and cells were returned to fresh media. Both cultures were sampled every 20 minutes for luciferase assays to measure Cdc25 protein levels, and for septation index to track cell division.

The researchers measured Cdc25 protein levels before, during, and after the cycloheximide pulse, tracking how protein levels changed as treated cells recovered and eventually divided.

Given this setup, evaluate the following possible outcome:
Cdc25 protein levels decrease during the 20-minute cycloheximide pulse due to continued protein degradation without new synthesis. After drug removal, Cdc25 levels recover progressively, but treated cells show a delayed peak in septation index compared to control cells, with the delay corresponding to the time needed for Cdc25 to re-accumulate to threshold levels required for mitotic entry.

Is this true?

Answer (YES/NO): YES